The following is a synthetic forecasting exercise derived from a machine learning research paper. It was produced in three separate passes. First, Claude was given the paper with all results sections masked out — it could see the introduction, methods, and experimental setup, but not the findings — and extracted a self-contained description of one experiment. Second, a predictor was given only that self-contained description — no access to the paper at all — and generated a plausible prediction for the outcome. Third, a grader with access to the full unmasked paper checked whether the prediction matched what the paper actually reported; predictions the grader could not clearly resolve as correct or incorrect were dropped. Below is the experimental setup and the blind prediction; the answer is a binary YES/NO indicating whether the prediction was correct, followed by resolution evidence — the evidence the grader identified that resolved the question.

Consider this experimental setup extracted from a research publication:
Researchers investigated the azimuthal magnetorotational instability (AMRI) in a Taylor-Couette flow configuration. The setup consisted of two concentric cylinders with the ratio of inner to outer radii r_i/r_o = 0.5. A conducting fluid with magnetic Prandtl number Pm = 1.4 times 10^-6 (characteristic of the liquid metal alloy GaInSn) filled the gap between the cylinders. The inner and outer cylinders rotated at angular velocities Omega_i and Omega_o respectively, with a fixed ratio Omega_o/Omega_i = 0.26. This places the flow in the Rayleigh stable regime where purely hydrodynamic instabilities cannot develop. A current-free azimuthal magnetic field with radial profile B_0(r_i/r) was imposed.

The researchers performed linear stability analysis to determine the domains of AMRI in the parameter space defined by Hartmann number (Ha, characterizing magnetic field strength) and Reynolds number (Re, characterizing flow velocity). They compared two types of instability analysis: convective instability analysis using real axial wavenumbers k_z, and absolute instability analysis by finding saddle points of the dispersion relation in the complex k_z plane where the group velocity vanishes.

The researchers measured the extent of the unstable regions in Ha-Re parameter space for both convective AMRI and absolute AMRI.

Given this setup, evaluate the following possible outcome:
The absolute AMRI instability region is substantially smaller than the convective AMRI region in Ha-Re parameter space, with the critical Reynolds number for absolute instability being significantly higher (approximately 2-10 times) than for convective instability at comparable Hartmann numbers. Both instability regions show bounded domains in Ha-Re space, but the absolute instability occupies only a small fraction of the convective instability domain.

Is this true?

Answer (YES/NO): NO